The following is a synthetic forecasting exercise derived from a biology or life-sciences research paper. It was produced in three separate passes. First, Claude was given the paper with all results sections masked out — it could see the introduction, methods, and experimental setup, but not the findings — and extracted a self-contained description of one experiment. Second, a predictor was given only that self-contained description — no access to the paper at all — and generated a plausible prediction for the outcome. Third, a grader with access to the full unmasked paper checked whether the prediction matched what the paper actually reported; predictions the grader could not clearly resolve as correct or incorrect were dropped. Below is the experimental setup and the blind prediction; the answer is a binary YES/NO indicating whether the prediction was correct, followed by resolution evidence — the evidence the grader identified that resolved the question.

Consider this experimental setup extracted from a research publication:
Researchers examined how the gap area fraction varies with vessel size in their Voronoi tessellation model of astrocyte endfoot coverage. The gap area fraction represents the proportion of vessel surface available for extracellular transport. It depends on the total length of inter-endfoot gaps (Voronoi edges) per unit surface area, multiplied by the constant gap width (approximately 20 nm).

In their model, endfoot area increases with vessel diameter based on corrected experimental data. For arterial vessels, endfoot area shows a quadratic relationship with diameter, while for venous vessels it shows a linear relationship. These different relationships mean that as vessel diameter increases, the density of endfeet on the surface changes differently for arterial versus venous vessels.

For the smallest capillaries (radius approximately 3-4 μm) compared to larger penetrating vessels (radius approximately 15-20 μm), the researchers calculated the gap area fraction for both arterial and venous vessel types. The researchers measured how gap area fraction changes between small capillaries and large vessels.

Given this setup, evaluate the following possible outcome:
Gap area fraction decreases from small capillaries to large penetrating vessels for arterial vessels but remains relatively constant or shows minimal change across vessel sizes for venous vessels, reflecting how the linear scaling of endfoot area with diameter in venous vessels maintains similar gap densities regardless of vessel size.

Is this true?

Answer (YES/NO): NO